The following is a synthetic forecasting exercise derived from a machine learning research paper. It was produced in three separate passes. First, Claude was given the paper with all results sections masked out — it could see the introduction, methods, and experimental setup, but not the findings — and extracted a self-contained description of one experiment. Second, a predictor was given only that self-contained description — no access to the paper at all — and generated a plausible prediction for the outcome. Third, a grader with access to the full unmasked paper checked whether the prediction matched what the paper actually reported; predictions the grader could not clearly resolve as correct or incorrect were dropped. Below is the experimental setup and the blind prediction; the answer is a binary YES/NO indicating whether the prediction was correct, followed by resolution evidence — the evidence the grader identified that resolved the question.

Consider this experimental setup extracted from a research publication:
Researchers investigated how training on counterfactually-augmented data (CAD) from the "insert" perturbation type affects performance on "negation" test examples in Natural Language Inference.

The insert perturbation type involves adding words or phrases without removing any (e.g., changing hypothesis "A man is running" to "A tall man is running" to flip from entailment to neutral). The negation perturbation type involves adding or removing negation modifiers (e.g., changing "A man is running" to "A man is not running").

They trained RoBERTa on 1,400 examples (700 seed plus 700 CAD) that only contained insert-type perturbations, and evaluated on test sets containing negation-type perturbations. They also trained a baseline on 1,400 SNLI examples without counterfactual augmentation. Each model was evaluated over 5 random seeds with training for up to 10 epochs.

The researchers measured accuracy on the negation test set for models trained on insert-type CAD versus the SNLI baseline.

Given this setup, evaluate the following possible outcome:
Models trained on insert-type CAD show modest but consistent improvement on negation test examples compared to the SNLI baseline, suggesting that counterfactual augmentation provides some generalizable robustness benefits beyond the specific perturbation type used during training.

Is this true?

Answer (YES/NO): NO